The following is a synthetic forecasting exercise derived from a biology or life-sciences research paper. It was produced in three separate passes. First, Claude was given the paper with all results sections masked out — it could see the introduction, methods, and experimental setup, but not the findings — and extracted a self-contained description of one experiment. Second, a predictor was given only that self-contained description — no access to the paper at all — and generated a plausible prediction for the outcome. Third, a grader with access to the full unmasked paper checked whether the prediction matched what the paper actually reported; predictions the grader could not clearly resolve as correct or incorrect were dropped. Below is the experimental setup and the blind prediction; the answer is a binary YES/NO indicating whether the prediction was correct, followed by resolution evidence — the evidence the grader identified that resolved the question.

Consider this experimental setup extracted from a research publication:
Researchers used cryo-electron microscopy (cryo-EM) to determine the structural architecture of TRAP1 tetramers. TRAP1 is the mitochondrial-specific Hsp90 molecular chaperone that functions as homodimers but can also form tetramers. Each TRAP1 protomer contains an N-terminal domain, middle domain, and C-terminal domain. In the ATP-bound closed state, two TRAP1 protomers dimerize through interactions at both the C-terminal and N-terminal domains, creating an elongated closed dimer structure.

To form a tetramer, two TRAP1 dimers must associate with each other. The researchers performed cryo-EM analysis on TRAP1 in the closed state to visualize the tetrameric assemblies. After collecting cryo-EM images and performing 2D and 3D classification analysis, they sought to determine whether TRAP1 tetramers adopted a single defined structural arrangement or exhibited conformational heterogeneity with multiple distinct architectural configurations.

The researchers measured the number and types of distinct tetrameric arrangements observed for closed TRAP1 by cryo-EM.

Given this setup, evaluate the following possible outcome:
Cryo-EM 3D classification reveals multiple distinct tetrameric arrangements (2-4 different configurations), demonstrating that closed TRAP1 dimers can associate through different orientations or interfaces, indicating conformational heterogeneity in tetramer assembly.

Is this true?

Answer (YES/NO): YES